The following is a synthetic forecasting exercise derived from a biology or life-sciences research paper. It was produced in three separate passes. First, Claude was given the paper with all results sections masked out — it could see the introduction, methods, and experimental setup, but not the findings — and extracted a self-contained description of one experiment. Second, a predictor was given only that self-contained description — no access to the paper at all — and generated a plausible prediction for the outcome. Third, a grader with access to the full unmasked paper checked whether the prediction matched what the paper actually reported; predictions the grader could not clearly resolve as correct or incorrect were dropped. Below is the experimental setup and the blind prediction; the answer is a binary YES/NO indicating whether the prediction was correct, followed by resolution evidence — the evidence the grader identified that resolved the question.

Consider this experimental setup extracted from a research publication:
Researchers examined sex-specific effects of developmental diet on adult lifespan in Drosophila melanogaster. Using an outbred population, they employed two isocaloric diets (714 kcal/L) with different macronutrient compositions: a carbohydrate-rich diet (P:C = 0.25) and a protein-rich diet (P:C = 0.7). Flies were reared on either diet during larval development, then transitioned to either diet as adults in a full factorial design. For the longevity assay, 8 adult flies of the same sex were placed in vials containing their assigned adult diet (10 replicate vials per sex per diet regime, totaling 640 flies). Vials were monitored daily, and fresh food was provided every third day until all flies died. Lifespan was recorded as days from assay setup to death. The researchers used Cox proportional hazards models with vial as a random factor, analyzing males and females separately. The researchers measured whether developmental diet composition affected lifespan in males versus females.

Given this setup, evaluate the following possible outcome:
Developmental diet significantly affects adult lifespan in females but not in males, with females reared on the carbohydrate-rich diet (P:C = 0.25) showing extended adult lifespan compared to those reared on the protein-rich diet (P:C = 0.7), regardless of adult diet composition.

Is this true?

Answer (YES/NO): NO